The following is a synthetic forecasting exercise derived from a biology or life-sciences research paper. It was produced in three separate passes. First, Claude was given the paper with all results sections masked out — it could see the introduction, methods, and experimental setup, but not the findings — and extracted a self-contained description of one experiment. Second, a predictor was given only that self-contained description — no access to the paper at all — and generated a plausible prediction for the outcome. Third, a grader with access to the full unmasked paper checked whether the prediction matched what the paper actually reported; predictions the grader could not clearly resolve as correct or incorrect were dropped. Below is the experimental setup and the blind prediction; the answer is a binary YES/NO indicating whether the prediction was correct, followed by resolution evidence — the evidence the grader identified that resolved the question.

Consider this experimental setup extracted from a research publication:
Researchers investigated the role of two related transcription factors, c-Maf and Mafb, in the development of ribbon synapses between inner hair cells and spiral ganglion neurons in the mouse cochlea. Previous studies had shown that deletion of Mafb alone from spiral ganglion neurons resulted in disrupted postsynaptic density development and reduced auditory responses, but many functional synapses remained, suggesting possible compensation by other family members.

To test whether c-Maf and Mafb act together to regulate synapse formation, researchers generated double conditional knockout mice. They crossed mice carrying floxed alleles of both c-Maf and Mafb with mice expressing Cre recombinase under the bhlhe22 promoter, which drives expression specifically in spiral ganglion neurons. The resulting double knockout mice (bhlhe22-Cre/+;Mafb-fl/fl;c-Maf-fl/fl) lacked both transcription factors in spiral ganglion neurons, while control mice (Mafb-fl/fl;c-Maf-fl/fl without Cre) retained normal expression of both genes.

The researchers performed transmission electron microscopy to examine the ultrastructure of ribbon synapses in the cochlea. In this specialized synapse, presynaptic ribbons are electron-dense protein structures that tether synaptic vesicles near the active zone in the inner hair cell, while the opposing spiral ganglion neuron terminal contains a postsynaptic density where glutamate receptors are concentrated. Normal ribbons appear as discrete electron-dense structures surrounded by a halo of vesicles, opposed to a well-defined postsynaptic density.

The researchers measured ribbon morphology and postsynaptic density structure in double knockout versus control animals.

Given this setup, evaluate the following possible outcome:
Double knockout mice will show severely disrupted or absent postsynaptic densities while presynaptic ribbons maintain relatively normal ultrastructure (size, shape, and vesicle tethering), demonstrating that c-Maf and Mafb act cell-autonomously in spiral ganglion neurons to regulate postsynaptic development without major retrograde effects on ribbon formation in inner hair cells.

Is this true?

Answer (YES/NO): NO